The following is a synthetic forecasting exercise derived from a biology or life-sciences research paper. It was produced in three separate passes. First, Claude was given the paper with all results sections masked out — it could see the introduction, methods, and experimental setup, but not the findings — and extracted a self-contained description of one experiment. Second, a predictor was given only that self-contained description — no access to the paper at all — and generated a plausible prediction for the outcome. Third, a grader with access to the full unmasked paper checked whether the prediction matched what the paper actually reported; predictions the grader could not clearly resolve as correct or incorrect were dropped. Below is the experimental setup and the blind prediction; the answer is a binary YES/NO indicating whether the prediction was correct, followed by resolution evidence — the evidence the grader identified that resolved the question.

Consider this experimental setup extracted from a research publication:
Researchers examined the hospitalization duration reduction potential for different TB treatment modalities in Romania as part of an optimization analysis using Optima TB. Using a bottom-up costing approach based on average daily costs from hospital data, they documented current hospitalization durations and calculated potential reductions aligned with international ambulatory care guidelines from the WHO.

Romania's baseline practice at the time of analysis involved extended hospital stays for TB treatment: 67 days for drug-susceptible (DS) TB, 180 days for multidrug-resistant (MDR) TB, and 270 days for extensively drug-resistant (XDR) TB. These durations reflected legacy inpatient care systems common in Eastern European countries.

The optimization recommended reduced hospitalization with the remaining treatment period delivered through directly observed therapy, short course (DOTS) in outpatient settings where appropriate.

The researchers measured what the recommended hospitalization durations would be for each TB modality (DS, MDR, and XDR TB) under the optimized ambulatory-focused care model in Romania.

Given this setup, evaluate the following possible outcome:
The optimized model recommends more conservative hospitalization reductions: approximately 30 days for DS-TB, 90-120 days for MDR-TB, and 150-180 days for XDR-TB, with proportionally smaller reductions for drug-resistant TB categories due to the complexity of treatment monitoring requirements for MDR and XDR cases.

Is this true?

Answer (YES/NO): NO